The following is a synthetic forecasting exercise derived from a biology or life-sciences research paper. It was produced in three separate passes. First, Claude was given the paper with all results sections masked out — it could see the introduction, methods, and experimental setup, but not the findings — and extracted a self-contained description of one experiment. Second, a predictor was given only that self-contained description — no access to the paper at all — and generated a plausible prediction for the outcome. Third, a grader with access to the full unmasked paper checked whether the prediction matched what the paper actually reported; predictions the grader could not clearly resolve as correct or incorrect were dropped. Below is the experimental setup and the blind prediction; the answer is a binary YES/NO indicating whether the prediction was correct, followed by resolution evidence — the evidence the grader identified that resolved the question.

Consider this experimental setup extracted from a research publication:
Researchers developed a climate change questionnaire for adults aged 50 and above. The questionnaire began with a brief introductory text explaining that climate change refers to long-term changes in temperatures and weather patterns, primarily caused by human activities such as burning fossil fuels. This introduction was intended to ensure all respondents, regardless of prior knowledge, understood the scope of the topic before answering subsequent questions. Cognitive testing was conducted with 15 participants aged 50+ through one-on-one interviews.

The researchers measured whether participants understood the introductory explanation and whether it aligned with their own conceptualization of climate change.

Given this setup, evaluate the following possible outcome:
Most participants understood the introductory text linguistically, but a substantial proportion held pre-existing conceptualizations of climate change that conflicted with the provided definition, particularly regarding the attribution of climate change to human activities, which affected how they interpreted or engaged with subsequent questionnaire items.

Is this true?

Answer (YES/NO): NO